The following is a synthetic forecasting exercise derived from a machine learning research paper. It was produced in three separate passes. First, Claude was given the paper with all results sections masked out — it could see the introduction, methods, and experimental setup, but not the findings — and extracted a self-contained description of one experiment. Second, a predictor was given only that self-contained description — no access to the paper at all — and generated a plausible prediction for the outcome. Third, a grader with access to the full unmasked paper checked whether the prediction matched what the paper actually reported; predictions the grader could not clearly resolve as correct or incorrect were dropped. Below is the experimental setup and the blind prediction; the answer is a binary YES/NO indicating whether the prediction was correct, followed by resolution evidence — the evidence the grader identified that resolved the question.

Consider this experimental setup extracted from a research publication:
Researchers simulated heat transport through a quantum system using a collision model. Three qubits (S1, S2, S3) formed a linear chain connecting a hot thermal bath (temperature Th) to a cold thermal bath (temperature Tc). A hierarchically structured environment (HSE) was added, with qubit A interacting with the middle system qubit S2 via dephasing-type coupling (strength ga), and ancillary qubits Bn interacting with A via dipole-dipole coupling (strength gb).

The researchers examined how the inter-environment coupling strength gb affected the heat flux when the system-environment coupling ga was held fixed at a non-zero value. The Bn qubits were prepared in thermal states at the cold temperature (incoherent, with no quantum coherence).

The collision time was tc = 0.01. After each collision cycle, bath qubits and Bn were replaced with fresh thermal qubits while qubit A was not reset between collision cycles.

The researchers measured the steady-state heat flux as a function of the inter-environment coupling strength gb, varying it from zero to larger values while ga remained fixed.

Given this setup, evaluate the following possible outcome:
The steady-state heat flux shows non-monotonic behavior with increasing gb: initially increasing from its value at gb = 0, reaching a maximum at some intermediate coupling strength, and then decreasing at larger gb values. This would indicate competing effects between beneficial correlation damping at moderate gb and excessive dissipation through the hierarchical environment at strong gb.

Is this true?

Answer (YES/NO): NO